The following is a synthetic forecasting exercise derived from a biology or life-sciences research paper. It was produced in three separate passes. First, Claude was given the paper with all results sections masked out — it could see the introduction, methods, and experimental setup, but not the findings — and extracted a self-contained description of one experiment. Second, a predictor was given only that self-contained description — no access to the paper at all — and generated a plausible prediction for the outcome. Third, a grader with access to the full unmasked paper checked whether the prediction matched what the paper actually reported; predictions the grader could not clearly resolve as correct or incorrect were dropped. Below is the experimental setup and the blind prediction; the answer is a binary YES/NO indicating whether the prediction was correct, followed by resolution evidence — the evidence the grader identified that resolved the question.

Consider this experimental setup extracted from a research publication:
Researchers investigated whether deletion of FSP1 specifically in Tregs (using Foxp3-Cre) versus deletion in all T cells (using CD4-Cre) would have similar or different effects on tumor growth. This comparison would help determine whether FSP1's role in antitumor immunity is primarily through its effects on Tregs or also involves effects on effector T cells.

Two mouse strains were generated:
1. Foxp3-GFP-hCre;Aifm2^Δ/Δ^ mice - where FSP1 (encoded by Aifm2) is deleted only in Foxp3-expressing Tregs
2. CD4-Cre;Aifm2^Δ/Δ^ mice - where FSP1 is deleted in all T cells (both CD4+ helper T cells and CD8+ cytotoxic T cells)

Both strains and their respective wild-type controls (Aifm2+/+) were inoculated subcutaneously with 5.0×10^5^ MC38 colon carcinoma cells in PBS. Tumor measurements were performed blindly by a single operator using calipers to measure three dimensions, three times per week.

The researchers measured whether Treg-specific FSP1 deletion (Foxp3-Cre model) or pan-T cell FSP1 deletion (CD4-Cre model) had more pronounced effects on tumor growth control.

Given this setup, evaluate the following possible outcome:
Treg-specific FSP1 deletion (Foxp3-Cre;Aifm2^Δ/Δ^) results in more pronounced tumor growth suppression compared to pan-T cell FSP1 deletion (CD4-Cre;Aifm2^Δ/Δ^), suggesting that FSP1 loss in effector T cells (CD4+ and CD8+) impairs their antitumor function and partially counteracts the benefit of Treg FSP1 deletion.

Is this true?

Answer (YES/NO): NO